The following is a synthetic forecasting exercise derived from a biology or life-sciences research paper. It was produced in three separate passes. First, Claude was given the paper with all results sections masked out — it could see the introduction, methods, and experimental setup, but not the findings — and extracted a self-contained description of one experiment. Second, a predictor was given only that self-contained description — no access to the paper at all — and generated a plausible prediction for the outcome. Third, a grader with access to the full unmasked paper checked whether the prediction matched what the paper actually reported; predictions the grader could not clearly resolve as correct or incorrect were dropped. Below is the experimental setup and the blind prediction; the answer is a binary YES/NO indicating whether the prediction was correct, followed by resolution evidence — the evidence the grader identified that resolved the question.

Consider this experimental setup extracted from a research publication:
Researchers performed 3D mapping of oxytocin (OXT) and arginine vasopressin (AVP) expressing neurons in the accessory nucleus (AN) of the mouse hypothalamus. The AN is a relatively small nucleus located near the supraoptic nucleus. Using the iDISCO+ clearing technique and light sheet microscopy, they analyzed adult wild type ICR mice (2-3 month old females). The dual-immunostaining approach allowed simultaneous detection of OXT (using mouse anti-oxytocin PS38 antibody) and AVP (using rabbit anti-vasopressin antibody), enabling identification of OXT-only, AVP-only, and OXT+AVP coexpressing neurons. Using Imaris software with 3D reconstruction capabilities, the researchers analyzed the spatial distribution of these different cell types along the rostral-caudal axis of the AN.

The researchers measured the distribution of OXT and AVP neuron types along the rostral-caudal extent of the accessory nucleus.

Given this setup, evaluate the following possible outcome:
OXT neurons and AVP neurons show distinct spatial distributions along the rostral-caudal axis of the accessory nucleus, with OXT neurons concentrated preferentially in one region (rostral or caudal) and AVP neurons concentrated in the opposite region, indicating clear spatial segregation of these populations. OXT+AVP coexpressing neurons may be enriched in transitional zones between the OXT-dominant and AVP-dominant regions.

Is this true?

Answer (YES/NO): NO